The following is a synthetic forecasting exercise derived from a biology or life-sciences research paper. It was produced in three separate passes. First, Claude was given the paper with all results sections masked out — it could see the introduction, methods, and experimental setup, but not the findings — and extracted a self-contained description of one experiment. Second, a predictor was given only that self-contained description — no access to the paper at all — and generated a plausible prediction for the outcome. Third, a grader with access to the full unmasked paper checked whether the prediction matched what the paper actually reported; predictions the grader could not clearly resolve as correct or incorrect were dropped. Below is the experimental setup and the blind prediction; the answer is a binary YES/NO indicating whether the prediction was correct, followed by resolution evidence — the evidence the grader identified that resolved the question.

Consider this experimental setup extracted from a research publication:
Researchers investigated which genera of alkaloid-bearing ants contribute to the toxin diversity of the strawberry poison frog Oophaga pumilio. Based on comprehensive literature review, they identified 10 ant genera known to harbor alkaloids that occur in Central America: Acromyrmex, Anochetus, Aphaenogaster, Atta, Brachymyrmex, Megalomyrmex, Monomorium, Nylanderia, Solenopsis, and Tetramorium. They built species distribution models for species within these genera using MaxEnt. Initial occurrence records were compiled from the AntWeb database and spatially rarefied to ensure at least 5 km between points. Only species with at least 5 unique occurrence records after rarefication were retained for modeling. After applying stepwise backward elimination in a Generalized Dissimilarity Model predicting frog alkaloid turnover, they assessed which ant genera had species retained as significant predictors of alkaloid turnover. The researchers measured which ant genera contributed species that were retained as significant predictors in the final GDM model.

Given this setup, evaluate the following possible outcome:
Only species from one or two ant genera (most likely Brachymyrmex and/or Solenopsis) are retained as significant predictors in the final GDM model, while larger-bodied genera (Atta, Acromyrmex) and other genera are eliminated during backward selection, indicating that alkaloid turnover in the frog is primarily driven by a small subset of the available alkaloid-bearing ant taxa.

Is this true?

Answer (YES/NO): NO